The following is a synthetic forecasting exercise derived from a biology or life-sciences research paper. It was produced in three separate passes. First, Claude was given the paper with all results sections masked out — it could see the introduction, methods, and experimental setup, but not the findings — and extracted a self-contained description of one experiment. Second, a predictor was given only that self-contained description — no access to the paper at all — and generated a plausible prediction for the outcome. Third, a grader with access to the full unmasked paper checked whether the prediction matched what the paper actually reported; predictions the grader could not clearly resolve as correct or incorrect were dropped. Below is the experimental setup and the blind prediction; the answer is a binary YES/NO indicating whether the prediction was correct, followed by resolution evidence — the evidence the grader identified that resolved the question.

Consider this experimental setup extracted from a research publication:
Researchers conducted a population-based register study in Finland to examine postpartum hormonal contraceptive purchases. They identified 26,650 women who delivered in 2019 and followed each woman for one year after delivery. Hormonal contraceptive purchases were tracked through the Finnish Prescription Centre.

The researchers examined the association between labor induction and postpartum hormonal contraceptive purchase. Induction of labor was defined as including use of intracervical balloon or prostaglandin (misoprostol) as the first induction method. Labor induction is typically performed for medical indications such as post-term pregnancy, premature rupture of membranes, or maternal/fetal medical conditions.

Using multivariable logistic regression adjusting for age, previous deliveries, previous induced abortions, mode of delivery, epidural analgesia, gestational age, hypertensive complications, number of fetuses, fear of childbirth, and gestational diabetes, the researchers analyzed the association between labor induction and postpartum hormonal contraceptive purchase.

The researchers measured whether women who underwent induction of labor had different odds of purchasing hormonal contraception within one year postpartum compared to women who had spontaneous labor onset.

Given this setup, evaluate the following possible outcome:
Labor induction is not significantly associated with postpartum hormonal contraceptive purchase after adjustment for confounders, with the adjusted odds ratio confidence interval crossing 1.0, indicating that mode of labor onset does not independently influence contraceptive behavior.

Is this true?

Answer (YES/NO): NO